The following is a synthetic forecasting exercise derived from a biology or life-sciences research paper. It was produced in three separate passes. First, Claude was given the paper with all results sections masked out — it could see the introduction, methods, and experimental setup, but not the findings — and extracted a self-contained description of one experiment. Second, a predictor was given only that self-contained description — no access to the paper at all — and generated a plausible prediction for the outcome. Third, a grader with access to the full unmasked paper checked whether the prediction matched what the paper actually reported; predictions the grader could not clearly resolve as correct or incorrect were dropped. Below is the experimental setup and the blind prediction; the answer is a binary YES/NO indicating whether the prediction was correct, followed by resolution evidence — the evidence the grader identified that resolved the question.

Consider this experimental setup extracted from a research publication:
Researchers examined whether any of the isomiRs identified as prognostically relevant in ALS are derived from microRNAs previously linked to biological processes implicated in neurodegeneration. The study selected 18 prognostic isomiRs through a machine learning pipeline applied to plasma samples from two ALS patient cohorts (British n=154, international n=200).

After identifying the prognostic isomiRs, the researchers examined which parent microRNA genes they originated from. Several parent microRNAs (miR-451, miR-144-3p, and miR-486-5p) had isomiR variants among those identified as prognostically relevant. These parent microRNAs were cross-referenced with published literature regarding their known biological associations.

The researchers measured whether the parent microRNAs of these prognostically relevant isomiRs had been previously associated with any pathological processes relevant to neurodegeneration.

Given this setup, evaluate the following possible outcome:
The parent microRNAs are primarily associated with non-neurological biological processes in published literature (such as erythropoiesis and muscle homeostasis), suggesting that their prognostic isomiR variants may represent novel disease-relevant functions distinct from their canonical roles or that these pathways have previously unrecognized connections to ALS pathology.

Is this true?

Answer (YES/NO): NO